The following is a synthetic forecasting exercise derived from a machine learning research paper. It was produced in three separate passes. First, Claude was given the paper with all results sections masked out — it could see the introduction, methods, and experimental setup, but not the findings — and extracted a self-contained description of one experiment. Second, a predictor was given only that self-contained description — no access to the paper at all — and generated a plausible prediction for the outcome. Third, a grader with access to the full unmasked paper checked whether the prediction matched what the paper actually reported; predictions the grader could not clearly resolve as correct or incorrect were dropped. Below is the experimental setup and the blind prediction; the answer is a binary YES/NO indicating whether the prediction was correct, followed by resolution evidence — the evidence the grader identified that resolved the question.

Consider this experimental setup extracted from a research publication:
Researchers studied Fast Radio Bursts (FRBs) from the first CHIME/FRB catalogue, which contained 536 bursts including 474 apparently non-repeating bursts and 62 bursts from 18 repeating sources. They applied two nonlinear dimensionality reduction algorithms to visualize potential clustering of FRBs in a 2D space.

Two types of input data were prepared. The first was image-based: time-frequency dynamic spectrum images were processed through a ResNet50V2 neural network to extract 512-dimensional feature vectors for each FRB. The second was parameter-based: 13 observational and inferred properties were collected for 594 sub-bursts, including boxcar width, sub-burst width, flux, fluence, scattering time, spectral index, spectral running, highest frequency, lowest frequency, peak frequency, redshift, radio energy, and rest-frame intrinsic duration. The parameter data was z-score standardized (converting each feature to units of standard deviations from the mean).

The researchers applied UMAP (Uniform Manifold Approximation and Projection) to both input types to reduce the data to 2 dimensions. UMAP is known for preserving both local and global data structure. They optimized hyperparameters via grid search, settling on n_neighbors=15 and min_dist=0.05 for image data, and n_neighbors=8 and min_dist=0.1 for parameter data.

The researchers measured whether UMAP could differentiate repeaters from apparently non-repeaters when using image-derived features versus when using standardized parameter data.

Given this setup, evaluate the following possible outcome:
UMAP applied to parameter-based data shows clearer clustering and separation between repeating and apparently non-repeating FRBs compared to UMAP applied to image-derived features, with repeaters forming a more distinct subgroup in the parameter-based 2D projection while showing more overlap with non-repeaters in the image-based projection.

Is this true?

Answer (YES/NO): NO